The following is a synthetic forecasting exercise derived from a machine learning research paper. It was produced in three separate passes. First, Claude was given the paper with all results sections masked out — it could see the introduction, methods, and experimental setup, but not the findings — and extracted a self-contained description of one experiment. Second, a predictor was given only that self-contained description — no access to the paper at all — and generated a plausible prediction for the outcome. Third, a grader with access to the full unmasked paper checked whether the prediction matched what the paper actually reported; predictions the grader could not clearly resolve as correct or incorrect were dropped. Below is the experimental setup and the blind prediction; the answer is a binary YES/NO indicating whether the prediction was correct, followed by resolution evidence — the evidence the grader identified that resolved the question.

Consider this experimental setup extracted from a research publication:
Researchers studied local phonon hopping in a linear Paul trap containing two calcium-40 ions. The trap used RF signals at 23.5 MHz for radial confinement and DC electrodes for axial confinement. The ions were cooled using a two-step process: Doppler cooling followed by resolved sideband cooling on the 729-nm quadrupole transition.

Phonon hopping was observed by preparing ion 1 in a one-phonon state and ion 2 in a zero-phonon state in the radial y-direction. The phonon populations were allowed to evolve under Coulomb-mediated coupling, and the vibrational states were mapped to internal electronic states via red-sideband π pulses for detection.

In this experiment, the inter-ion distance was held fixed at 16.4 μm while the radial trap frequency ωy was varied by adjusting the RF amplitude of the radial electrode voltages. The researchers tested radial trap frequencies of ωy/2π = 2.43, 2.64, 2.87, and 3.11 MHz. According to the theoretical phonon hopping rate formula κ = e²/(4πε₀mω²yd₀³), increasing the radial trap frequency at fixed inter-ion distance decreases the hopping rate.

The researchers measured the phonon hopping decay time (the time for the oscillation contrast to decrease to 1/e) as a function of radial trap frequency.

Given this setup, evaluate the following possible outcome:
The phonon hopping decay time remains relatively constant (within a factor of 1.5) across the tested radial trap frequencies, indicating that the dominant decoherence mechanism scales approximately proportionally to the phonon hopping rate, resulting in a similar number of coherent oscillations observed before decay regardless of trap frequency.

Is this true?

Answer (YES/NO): NO